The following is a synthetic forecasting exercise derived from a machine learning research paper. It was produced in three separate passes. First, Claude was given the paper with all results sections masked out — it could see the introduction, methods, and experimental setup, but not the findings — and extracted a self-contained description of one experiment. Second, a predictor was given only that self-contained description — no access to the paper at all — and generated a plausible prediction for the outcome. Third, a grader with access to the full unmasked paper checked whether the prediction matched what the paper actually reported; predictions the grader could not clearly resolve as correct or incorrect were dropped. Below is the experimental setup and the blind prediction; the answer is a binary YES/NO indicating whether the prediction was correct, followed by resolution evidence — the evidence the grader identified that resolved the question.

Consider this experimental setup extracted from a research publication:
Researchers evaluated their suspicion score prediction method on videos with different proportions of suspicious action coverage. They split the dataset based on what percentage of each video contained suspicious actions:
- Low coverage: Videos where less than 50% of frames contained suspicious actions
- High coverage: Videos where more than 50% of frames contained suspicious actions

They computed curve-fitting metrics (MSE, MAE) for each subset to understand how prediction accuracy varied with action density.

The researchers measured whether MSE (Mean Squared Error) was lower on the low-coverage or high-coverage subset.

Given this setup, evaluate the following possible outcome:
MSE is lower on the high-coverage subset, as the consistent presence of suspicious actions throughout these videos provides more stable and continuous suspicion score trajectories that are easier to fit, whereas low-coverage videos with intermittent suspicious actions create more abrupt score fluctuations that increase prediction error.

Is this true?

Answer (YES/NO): YES